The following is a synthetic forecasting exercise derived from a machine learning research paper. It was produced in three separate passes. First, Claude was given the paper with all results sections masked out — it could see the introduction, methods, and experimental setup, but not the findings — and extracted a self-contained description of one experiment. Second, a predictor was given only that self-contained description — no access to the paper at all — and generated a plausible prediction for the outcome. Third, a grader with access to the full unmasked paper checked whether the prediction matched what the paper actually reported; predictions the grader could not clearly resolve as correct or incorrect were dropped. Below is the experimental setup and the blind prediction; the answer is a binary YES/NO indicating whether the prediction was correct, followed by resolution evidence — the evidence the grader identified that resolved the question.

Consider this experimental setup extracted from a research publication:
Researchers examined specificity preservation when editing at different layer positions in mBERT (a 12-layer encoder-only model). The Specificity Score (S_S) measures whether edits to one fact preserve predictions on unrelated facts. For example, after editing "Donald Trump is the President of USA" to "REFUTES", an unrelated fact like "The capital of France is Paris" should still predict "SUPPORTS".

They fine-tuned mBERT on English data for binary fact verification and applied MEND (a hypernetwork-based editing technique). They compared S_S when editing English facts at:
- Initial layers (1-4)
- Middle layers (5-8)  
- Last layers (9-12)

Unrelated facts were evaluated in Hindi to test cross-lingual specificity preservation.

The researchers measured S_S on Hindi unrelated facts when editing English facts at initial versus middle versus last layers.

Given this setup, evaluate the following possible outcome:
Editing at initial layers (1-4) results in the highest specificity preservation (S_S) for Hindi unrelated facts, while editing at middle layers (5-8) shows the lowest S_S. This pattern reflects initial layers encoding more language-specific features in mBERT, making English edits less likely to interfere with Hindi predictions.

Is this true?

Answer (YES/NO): NO